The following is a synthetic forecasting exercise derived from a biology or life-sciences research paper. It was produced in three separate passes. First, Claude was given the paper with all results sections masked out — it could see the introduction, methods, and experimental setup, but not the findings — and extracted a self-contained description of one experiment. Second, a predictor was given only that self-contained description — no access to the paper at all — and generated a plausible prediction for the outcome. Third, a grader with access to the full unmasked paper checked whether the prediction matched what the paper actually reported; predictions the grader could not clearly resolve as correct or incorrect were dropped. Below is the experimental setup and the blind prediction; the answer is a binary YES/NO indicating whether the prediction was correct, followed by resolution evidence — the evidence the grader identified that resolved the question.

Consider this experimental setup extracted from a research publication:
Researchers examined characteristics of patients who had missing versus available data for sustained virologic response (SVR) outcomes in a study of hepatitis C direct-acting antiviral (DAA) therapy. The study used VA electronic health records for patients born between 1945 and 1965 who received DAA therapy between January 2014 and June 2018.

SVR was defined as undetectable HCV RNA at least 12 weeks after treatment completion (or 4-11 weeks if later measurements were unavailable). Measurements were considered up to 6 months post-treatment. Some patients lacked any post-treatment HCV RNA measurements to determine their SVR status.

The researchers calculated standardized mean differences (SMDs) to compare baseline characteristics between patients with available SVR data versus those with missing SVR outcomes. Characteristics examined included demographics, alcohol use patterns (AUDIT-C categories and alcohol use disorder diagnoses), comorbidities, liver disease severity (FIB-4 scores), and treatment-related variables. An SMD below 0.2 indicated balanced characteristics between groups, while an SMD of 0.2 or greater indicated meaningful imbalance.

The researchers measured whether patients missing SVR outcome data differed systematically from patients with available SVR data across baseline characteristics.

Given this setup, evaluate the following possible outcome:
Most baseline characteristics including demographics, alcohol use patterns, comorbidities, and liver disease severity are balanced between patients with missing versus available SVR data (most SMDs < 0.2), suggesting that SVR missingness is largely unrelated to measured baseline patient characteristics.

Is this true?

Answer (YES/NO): YES